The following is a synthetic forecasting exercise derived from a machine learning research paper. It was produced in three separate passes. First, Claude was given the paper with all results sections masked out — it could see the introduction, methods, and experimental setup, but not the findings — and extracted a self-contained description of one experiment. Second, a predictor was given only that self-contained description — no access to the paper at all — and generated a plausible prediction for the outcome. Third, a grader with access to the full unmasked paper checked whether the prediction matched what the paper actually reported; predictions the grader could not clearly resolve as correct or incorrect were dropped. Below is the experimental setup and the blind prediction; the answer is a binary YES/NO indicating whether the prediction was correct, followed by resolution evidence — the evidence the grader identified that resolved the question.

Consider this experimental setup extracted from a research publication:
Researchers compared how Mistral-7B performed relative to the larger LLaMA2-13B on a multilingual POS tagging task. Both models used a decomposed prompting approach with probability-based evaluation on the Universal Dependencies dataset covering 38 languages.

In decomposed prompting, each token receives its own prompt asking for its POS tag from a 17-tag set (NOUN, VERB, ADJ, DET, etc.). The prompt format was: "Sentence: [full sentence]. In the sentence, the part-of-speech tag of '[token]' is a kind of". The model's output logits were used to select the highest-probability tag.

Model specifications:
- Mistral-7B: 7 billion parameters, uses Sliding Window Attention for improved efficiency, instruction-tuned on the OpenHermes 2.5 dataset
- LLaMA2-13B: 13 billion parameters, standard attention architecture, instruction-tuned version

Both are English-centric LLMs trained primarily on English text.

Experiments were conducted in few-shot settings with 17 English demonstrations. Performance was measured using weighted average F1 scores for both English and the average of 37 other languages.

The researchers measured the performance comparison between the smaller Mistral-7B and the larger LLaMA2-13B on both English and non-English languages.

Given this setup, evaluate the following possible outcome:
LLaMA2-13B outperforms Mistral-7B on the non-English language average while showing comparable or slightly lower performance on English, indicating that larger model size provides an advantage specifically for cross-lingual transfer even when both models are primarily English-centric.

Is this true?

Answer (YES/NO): NO